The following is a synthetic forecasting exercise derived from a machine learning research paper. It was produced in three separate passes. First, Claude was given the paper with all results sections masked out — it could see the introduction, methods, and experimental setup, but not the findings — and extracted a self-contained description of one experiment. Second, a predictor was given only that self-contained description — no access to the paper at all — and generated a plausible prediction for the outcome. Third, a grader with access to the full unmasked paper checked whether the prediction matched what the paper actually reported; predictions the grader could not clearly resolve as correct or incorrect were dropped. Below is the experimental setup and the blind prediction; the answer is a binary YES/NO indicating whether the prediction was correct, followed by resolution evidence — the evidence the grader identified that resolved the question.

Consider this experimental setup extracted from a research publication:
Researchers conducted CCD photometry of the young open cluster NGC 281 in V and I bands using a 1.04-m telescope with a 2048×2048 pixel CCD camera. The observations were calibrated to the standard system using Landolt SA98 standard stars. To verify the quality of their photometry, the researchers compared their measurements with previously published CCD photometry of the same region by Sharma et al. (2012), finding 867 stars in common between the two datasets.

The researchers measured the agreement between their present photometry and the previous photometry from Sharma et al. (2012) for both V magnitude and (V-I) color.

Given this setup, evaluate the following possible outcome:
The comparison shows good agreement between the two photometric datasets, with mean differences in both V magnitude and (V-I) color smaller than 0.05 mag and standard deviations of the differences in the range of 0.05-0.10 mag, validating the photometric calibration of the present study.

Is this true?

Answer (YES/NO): NO